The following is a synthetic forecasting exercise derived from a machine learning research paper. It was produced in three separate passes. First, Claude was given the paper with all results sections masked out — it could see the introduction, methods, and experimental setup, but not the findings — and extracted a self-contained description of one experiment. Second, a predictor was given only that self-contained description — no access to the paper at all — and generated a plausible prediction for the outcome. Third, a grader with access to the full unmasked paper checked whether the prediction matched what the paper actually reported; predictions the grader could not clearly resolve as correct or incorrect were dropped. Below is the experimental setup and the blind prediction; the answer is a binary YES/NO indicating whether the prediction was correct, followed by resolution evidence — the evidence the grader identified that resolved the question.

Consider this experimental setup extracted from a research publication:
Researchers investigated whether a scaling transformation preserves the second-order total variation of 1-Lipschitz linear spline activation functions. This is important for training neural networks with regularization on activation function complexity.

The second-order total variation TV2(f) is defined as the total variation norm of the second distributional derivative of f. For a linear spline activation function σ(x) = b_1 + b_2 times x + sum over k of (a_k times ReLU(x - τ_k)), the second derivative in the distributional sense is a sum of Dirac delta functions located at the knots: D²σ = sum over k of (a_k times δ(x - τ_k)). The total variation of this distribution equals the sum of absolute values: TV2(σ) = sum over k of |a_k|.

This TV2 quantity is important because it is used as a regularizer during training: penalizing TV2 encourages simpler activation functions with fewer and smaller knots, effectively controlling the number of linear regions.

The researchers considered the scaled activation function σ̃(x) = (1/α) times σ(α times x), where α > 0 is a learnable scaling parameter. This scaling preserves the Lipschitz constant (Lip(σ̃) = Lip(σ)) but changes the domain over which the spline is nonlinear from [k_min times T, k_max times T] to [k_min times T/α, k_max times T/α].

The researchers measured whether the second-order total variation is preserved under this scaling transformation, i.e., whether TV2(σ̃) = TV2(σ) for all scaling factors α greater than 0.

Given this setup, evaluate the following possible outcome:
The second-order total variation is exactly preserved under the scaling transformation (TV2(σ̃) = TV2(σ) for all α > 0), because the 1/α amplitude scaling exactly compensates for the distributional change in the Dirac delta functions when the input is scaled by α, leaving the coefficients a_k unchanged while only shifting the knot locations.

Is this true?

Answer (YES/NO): YES